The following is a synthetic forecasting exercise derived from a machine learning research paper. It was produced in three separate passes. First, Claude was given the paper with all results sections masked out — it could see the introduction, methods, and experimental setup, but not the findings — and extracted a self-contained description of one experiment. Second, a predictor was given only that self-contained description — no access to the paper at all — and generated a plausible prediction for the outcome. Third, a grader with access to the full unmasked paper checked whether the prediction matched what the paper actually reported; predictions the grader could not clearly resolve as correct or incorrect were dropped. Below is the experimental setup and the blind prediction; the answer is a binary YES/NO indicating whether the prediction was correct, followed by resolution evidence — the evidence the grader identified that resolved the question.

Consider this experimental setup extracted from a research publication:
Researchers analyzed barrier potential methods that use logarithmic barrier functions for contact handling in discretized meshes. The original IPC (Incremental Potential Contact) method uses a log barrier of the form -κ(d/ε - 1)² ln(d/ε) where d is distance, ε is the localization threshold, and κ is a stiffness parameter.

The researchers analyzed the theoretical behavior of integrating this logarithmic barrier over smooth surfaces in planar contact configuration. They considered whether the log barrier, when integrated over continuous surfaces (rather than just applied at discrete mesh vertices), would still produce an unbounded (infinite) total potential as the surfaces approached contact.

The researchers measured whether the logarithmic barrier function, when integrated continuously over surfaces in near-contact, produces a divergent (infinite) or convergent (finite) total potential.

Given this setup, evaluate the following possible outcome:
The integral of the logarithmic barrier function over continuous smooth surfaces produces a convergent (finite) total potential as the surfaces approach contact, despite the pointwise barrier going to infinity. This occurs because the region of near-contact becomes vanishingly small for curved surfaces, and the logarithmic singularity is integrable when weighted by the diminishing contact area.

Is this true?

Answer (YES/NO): YES